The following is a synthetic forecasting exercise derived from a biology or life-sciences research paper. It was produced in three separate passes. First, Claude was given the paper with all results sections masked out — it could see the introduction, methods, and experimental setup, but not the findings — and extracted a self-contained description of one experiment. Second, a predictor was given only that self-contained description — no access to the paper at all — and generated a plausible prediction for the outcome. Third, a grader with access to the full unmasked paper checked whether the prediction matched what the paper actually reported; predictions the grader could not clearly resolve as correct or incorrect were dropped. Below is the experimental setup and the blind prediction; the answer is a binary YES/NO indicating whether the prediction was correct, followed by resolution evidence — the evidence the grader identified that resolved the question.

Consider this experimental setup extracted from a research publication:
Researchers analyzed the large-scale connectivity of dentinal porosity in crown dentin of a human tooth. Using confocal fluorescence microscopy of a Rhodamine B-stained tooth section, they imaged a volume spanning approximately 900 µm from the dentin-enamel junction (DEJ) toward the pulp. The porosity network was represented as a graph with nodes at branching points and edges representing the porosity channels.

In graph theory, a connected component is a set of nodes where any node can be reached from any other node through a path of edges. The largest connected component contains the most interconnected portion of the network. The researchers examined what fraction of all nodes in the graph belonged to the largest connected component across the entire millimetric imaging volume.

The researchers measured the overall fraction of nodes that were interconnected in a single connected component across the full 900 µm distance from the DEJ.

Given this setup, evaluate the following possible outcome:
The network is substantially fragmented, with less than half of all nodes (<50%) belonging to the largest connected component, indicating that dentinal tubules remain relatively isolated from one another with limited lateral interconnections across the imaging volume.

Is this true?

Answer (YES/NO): NO